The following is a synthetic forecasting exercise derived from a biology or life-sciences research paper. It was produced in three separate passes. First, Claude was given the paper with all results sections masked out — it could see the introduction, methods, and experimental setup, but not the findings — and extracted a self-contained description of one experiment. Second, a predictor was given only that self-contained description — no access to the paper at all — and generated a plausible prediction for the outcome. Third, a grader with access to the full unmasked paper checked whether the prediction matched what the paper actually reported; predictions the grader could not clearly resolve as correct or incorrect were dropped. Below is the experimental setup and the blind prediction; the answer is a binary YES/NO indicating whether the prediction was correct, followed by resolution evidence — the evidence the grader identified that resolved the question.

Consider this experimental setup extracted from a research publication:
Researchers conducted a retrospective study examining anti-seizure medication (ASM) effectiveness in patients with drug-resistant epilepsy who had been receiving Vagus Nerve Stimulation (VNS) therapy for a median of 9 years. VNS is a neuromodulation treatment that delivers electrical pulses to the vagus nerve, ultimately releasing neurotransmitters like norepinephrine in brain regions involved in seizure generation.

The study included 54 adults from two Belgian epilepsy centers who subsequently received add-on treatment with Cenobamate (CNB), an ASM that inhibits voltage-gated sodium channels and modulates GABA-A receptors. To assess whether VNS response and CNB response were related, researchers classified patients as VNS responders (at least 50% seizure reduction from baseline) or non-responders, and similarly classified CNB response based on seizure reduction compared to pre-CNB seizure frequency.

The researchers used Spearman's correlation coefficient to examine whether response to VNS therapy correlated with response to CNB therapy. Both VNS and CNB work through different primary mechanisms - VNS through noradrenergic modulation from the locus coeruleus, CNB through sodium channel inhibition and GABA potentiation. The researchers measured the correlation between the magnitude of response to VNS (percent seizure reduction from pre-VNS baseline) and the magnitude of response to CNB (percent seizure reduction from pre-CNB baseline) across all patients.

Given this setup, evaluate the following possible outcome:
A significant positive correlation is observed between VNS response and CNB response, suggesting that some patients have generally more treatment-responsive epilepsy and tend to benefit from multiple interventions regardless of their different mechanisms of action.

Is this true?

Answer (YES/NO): NO